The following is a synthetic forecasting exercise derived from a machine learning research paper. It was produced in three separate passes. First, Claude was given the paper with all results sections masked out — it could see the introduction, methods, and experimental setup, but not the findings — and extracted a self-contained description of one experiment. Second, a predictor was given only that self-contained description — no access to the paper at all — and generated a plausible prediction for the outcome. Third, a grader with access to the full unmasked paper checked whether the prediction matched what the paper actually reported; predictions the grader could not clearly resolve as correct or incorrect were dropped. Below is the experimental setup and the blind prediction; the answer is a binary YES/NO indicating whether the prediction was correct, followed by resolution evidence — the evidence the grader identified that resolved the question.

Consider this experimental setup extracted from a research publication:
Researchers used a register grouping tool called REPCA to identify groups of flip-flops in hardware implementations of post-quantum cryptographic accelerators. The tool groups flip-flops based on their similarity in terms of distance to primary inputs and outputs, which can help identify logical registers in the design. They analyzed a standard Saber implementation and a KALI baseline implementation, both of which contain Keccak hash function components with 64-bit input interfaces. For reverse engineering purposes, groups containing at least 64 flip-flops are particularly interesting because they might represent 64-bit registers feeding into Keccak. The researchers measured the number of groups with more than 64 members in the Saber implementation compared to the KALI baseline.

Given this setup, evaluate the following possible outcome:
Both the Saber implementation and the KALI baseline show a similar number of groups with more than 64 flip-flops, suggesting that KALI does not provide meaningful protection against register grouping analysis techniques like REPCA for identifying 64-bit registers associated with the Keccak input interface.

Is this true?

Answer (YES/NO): NO